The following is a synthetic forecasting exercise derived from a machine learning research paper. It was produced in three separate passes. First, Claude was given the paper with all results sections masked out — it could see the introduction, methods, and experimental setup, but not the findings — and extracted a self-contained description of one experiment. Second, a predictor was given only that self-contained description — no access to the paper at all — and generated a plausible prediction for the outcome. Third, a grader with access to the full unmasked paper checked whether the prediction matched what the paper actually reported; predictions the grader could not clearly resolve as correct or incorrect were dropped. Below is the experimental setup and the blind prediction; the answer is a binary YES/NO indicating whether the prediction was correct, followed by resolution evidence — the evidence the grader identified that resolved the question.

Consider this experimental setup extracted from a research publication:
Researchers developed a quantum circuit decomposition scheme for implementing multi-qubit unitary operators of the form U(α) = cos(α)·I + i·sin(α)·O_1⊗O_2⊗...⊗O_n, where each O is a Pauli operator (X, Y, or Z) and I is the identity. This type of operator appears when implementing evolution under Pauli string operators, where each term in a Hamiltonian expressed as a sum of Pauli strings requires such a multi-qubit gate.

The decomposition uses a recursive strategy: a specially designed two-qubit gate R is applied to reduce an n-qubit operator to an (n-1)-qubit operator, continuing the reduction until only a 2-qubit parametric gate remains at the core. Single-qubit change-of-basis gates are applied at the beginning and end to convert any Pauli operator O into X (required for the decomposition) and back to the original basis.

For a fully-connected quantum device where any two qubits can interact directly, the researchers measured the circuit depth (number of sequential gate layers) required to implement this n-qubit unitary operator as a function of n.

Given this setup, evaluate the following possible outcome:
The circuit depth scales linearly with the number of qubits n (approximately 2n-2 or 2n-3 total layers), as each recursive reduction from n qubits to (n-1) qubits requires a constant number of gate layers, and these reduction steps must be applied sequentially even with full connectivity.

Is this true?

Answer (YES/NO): YES